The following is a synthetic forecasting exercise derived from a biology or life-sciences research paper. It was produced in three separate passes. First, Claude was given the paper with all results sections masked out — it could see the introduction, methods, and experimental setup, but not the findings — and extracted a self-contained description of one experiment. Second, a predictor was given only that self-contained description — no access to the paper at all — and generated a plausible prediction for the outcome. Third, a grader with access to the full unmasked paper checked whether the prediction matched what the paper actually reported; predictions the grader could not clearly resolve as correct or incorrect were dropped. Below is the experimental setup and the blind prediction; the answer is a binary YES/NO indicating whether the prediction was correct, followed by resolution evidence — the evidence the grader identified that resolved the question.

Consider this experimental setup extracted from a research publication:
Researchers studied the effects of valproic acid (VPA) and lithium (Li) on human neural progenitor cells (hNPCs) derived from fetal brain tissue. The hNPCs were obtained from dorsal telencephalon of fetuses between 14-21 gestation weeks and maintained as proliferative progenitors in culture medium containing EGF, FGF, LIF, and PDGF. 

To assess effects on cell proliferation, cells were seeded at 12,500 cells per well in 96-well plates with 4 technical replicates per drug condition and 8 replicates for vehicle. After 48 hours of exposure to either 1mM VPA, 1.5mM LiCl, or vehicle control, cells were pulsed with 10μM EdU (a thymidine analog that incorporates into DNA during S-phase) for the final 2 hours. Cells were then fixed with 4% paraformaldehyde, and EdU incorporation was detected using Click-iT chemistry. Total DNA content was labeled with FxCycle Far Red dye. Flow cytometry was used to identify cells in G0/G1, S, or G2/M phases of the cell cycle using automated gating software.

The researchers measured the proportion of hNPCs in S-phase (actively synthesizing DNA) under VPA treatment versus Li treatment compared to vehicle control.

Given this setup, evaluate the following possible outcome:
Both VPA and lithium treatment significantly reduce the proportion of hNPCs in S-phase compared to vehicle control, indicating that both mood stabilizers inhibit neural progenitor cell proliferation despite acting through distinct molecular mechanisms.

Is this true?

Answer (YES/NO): NO